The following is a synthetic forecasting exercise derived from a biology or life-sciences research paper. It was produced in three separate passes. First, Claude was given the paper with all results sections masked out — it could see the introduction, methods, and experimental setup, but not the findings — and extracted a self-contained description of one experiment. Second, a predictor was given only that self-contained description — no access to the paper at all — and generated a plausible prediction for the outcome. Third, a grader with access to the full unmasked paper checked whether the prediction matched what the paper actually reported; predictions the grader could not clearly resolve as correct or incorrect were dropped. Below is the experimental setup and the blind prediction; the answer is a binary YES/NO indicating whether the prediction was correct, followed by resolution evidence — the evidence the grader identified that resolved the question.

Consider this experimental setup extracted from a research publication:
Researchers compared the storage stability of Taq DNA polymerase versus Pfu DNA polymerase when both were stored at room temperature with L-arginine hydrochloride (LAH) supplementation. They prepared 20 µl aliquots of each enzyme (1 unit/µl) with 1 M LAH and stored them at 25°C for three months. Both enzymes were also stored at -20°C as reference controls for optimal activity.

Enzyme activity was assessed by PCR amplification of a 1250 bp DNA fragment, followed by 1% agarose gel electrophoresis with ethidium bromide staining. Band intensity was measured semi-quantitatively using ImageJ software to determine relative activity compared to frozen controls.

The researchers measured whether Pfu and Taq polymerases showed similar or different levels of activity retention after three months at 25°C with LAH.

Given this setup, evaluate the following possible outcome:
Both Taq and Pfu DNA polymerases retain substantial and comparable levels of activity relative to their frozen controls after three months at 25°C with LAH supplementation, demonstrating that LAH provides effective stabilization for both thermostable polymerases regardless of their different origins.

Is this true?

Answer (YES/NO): NO